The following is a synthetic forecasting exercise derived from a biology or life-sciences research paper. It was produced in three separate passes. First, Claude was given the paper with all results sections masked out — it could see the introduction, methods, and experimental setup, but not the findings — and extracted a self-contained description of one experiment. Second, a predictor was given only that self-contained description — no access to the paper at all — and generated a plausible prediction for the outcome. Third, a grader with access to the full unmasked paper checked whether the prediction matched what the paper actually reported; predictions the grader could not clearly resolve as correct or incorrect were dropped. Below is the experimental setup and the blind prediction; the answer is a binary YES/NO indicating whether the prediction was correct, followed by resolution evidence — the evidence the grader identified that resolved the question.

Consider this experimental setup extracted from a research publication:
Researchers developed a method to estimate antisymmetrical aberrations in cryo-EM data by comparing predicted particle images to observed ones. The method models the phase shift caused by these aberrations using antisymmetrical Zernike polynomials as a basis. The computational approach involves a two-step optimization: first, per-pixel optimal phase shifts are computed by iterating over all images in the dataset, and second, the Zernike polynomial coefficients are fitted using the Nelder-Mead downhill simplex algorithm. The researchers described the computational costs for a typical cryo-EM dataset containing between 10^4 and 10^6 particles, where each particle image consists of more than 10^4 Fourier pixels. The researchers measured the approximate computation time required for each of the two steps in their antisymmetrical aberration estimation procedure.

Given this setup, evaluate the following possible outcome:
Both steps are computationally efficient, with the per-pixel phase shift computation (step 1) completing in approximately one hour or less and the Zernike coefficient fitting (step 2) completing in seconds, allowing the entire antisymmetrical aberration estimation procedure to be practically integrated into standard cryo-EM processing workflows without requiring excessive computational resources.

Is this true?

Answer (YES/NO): YES